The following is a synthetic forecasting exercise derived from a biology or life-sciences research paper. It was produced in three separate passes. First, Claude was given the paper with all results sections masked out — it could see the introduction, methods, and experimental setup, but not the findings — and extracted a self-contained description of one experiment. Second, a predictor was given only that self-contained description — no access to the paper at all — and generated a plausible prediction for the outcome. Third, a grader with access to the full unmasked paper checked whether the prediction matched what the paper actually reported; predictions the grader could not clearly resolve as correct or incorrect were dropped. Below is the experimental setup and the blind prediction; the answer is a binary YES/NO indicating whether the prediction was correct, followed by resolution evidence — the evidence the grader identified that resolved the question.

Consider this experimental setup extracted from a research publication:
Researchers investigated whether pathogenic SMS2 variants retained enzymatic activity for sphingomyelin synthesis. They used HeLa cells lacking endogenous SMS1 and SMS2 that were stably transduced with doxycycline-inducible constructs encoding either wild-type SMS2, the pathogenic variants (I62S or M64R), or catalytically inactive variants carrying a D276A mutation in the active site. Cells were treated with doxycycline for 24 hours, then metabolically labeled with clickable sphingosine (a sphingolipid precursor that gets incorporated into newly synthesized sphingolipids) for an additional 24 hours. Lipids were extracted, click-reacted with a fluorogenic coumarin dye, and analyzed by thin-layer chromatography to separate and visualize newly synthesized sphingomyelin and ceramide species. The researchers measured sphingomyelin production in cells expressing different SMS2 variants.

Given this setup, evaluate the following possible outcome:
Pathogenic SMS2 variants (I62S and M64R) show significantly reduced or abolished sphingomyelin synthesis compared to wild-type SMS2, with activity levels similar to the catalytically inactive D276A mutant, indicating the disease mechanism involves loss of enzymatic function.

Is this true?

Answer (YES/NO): NO